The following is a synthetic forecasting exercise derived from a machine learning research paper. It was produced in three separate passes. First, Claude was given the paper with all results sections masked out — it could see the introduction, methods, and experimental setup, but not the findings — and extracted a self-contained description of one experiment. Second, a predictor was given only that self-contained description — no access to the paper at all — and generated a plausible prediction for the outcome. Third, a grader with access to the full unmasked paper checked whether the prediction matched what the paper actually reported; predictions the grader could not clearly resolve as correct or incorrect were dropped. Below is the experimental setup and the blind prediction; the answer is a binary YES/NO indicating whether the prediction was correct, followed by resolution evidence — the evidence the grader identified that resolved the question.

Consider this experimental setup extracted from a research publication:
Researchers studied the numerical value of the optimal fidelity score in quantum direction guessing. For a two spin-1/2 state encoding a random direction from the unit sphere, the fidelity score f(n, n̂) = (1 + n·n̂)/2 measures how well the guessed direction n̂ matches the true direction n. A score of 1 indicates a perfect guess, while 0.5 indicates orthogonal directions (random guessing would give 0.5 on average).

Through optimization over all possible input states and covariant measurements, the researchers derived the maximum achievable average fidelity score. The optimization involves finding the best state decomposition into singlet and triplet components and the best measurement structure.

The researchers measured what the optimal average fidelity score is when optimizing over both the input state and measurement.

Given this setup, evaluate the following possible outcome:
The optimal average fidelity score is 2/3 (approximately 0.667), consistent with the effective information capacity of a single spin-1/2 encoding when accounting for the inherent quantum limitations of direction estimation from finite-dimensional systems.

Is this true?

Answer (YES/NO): NO